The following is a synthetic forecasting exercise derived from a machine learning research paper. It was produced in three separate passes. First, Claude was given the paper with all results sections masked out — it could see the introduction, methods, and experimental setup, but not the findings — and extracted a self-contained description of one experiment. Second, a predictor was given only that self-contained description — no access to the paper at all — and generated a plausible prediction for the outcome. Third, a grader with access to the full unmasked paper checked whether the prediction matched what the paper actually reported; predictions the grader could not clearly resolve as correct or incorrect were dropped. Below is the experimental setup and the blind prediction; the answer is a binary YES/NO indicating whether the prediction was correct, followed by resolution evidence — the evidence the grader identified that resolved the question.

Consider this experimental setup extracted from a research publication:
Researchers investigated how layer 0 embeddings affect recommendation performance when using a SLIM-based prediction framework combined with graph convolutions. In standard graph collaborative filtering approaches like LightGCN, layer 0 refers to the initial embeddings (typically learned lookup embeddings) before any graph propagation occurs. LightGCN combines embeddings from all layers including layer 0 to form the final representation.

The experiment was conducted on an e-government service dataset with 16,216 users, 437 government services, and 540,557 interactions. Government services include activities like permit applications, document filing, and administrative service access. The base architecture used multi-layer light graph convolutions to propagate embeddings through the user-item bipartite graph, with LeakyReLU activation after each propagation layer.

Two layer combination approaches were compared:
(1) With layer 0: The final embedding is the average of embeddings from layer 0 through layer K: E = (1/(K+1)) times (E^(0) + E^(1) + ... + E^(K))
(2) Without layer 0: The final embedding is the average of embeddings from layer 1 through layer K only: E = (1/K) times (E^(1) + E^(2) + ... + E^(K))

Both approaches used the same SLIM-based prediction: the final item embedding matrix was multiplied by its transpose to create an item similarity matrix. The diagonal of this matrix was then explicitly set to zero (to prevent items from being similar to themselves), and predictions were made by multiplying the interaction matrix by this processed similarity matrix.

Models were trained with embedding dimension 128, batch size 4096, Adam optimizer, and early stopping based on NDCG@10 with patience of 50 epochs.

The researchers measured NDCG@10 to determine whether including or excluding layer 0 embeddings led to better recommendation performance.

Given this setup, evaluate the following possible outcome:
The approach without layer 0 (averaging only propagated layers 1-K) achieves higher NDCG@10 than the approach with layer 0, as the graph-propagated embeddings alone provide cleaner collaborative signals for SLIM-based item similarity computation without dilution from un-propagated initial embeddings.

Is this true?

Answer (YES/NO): YES